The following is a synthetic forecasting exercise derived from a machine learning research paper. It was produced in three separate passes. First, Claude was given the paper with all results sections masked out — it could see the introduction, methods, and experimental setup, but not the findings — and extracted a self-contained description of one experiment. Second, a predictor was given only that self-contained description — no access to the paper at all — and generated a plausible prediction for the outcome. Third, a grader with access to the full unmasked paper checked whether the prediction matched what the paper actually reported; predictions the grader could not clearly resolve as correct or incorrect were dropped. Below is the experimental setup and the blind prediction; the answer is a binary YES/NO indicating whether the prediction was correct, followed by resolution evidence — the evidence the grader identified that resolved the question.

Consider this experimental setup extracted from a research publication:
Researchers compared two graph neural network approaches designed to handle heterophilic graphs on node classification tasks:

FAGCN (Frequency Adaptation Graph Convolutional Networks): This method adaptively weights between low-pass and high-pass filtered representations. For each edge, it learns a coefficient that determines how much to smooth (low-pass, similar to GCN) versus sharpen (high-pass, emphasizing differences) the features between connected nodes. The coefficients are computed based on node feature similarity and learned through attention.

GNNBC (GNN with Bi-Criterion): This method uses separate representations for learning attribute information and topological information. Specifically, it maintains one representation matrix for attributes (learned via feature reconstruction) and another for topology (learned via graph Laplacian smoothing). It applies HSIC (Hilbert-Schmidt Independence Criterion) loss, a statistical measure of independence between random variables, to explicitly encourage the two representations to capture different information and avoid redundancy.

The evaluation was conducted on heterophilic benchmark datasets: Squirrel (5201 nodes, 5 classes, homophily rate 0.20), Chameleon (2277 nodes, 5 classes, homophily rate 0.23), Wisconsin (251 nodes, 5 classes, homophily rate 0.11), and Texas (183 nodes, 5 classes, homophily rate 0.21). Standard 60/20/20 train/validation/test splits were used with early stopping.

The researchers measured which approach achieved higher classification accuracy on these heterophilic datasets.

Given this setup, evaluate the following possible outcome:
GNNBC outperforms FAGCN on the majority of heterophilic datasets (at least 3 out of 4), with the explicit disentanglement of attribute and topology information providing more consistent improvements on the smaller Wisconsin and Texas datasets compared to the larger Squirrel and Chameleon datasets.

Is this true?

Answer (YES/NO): NO